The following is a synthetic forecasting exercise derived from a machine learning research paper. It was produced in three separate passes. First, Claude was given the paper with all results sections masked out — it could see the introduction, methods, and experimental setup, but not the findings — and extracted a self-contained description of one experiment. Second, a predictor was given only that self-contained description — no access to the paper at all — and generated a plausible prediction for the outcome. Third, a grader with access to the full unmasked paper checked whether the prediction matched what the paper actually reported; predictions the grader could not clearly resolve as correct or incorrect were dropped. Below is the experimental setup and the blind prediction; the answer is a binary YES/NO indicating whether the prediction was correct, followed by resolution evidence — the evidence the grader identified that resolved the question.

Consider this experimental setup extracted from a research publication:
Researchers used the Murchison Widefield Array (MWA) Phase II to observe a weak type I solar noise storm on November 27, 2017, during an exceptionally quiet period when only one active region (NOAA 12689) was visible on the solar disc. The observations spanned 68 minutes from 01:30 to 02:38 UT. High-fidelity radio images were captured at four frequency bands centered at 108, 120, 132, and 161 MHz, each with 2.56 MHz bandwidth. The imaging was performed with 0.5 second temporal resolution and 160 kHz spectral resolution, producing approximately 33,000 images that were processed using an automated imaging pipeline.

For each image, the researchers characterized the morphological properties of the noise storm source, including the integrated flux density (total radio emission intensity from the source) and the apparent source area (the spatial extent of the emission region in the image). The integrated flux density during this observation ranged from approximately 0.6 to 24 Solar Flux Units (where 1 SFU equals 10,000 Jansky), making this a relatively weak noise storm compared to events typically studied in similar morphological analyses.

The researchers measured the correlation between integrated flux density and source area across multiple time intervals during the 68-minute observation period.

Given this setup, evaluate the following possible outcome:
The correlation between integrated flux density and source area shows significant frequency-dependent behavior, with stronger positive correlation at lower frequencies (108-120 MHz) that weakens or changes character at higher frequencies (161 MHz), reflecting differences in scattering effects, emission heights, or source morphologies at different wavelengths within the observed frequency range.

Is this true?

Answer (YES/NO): NO